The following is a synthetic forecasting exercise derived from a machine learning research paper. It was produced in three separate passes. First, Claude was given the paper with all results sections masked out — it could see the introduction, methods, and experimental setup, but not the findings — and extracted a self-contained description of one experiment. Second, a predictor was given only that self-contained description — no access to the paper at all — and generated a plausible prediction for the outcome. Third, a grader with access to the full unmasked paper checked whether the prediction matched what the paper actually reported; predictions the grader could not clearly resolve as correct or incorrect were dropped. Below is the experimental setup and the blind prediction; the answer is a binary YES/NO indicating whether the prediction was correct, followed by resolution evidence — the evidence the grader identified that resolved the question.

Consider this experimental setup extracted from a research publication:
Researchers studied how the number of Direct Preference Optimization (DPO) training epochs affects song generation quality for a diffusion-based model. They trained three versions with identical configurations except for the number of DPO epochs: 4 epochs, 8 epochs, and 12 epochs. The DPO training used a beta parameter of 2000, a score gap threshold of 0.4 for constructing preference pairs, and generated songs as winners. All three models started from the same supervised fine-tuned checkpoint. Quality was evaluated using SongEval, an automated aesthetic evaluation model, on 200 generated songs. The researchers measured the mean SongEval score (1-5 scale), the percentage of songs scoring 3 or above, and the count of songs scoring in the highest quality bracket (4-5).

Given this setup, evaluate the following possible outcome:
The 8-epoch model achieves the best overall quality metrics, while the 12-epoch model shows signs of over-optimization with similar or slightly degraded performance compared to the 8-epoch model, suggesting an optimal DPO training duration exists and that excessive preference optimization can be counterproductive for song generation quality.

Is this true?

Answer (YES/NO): YES